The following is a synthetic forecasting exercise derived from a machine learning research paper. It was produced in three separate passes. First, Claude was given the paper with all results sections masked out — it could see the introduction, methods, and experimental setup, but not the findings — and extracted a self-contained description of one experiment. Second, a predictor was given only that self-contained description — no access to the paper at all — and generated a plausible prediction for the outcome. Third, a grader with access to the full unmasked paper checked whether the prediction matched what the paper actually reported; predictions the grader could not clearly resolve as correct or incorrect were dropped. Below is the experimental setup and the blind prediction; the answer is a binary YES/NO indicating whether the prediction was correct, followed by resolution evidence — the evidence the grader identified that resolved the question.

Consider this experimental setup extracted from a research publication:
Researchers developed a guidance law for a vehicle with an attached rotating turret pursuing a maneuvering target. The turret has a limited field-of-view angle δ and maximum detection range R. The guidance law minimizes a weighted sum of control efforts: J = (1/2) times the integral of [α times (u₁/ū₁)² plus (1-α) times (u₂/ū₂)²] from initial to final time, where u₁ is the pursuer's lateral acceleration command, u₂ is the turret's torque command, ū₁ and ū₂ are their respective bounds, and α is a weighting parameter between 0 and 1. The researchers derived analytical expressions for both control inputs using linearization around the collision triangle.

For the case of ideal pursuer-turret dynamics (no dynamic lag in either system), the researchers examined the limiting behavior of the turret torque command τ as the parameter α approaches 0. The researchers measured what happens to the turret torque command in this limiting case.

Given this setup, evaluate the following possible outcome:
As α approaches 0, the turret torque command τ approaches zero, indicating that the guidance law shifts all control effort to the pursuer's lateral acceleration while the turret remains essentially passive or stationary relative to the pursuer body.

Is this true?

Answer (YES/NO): YES